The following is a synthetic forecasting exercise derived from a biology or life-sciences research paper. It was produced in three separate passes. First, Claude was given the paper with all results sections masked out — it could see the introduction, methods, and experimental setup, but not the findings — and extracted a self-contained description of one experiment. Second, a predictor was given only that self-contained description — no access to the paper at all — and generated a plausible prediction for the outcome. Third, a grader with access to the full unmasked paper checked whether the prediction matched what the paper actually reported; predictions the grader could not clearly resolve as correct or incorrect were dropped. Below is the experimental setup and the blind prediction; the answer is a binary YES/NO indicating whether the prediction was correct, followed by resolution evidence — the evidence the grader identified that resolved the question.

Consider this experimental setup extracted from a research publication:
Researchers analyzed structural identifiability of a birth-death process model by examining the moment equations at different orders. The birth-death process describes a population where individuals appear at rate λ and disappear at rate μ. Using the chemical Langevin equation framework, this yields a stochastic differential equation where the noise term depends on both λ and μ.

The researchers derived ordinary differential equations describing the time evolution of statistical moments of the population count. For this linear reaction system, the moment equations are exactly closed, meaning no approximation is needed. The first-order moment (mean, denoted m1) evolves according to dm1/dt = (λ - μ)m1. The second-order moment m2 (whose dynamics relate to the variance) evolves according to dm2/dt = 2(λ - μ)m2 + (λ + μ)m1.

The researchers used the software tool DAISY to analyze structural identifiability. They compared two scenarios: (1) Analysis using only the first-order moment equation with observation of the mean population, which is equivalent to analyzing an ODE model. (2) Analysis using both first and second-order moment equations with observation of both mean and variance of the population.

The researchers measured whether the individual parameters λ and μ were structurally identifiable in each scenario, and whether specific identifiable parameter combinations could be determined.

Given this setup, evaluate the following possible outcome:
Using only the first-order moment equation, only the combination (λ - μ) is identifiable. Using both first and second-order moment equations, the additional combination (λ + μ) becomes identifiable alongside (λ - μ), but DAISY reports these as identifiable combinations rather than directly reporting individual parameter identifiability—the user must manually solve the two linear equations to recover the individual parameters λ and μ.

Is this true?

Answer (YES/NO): NO